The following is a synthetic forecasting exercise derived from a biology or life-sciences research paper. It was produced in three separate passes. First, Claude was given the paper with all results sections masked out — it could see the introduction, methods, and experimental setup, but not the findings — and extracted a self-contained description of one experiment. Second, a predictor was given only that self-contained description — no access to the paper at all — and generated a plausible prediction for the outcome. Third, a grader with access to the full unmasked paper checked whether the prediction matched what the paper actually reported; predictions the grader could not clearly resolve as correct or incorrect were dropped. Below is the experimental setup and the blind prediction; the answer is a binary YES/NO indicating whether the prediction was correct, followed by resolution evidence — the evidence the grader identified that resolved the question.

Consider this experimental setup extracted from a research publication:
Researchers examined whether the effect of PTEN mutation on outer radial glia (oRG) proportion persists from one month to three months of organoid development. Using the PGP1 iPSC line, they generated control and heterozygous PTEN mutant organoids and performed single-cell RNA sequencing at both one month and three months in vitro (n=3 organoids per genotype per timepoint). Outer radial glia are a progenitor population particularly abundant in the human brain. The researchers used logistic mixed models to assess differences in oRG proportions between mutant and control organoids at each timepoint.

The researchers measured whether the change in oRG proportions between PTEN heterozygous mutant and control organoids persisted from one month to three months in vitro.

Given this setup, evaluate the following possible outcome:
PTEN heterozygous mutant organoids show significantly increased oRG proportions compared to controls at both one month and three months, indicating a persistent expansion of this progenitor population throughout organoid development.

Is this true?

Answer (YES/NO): NO